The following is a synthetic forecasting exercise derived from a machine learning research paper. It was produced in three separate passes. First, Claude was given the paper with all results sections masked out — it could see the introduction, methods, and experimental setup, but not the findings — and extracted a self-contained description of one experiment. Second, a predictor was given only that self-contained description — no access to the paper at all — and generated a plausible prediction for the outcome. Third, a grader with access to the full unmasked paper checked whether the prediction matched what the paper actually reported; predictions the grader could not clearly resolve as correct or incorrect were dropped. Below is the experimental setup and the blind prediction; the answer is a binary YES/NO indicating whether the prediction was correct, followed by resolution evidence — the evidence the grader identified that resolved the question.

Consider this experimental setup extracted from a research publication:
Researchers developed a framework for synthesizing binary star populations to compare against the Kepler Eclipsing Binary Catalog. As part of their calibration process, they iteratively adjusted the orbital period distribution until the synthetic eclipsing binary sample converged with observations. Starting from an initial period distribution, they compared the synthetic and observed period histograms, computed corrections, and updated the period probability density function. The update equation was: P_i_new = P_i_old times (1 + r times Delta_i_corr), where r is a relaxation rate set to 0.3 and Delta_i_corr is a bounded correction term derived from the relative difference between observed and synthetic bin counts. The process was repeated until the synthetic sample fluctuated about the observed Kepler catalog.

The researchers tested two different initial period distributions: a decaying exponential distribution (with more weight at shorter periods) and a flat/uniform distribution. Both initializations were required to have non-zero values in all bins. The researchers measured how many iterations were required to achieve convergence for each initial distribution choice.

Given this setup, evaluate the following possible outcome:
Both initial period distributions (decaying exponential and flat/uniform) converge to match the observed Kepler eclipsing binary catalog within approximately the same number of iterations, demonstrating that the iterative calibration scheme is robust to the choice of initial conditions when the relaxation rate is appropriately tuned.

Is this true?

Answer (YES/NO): NO